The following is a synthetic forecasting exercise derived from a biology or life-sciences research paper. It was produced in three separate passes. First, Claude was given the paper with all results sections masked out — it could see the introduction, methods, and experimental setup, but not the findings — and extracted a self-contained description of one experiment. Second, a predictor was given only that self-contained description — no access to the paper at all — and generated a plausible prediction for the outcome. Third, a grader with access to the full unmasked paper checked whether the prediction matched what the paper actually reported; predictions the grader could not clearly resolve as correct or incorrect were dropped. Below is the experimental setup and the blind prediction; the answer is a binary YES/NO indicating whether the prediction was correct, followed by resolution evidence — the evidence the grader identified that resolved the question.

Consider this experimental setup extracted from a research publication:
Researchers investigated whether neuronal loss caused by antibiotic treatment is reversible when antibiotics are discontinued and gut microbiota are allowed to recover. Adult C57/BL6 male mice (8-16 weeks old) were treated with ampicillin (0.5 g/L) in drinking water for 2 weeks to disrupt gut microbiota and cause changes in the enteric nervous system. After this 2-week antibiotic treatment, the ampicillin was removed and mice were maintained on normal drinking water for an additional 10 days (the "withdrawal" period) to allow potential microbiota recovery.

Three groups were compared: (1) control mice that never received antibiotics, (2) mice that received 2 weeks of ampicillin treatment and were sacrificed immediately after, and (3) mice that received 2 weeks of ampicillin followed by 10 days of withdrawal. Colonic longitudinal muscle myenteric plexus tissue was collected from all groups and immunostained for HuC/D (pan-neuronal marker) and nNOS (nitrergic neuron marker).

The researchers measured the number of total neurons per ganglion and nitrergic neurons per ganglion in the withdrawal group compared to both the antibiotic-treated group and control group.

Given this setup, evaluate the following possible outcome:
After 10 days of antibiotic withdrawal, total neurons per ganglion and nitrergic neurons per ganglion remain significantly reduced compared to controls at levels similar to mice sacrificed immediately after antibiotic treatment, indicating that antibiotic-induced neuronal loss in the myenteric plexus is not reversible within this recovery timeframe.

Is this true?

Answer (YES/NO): NO